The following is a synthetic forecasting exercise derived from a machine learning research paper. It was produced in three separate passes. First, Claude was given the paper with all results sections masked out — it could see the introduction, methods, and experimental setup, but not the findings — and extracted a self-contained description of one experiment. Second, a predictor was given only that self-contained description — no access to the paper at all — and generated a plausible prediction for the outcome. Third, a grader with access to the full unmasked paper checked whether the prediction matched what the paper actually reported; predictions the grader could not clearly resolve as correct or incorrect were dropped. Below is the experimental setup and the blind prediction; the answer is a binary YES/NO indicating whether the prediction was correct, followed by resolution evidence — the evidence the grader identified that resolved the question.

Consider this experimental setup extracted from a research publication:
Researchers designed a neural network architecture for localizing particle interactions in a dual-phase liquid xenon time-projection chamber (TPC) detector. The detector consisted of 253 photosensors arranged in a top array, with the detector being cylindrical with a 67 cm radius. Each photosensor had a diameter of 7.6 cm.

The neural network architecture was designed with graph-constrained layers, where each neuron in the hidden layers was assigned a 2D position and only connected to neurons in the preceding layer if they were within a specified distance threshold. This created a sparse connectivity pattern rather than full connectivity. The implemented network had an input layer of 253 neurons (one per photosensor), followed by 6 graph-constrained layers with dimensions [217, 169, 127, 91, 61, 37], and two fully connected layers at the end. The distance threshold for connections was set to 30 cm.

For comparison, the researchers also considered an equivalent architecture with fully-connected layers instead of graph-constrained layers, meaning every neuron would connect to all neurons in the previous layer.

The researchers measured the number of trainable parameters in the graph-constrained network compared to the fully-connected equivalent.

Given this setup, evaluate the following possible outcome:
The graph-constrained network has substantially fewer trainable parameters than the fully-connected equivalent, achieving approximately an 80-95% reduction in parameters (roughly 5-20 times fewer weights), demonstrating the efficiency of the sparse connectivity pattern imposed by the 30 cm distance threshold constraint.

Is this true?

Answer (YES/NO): YES